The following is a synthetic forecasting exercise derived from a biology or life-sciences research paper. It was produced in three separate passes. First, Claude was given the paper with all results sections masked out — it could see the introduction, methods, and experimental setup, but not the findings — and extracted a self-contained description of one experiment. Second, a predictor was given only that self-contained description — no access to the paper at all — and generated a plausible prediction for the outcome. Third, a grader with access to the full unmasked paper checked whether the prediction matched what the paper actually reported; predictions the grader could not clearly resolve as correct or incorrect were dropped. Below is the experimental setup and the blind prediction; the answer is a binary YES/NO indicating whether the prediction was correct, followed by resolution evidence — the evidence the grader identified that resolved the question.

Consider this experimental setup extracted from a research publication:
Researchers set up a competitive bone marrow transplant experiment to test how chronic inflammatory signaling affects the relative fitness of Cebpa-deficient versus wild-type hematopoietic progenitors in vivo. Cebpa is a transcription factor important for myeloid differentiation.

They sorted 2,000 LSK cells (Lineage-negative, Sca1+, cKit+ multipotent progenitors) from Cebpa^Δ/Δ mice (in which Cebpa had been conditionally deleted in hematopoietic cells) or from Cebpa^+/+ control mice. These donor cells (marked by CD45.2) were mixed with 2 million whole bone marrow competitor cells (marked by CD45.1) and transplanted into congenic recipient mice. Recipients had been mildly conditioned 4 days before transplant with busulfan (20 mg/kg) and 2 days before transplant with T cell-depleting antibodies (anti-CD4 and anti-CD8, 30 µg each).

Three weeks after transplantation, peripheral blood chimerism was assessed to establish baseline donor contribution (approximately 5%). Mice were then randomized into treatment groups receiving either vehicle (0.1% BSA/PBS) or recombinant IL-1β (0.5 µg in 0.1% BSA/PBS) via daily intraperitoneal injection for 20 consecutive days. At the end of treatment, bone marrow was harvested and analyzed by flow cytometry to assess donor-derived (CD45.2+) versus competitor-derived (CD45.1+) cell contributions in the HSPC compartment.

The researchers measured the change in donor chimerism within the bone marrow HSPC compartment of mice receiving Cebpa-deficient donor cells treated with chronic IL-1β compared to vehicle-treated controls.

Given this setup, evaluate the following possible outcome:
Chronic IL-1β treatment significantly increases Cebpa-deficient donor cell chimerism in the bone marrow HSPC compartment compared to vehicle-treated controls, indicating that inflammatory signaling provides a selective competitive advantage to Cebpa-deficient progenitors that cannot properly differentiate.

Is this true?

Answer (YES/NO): YES